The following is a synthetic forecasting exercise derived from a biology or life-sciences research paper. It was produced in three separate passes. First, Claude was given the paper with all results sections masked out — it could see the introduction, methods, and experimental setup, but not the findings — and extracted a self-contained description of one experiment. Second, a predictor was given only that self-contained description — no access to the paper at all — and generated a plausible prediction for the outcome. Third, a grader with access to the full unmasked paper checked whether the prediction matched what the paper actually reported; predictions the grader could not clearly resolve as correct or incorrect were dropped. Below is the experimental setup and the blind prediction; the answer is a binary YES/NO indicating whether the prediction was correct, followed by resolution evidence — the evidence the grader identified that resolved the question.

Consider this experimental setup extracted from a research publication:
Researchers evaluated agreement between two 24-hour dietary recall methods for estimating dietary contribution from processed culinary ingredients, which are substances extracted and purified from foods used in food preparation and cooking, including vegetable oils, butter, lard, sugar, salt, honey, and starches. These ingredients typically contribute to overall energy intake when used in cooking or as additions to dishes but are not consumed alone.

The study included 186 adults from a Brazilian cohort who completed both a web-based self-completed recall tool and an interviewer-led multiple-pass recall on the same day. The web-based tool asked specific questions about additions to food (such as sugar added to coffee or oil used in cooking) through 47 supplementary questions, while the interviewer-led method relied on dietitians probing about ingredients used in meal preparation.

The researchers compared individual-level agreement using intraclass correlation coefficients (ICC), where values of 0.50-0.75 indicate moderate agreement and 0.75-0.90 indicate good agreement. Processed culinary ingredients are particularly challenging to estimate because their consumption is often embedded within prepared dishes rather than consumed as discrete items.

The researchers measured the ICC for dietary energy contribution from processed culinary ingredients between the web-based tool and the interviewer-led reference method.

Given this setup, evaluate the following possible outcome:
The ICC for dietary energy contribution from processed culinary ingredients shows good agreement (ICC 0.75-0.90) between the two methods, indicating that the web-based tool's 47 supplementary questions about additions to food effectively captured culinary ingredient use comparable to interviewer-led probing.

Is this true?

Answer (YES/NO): NO